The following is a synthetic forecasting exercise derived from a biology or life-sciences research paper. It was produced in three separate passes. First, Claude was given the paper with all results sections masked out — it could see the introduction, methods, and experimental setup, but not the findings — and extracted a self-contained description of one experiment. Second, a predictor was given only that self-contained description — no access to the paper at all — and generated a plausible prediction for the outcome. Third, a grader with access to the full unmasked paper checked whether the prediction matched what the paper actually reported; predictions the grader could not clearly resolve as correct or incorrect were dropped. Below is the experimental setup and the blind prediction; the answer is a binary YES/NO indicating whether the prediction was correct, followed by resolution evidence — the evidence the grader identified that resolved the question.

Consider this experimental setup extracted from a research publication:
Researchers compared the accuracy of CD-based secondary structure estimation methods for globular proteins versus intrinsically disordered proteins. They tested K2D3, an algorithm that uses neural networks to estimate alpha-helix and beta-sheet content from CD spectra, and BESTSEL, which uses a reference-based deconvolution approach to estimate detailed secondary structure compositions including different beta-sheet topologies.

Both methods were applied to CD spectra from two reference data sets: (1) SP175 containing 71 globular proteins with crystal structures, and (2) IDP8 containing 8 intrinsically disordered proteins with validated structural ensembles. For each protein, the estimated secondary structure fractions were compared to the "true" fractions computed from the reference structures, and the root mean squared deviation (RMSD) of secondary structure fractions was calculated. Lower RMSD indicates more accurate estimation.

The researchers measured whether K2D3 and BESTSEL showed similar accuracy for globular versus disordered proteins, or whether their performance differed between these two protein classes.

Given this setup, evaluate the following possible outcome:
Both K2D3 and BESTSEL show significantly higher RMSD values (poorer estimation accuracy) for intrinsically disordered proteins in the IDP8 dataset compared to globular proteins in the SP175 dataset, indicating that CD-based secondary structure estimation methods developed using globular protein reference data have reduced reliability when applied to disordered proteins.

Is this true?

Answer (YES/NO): YES